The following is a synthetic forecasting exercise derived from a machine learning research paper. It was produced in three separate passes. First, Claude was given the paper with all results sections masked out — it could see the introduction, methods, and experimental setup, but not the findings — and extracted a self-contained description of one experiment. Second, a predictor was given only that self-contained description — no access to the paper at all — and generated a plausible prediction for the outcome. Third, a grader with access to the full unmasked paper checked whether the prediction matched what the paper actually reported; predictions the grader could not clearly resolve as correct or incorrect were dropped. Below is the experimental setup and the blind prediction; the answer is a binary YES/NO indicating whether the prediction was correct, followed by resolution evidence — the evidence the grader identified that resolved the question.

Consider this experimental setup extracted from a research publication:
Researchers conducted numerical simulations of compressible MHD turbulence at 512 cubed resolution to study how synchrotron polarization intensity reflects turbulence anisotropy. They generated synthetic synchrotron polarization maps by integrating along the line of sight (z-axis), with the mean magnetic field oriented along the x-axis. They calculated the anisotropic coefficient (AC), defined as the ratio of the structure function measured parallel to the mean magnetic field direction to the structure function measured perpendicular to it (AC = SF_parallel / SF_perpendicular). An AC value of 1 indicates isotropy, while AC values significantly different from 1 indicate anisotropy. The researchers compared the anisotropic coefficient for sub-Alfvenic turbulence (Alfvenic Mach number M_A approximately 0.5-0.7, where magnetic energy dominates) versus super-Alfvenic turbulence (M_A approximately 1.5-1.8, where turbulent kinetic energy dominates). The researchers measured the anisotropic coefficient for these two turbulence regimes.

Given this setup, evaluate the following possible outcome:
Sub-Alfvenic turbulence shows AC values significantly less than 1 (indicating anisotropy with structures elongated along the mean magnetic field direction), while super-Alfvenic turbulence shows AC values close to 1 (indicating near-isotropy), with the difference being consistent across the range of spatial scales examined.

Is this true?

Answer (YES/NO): NO